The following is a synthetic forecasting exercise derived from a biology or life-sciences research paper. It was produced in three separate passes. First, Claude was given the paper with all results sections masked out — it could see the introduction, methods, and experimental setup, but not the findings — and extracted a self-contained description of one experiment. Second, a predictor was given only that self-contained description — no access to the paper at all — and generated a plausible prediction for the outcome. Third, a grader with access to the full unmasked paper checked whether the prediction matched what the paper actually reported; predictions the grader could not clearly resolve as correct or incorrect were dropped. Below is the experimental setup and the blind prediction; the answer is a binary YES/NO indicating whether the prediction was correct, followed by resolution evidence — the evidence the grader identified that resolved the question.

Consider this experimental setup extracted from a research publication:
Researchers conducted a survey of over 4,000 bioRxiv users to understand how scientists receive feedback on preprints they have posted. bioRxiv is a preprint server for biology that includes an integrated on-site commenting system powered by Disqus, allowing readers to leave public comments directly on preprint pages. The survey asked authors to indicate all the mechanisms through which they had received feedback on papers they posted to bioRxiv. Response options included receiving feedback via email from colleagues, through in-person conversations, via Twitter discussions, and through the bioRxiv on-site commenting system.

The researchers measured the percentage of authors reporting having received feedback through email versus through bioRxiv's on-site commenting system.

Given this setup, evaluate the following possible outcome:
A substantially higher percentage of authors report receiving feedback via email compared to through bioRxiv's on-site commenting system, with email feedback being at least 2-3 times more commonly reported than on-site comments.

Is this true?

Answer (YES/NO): YES